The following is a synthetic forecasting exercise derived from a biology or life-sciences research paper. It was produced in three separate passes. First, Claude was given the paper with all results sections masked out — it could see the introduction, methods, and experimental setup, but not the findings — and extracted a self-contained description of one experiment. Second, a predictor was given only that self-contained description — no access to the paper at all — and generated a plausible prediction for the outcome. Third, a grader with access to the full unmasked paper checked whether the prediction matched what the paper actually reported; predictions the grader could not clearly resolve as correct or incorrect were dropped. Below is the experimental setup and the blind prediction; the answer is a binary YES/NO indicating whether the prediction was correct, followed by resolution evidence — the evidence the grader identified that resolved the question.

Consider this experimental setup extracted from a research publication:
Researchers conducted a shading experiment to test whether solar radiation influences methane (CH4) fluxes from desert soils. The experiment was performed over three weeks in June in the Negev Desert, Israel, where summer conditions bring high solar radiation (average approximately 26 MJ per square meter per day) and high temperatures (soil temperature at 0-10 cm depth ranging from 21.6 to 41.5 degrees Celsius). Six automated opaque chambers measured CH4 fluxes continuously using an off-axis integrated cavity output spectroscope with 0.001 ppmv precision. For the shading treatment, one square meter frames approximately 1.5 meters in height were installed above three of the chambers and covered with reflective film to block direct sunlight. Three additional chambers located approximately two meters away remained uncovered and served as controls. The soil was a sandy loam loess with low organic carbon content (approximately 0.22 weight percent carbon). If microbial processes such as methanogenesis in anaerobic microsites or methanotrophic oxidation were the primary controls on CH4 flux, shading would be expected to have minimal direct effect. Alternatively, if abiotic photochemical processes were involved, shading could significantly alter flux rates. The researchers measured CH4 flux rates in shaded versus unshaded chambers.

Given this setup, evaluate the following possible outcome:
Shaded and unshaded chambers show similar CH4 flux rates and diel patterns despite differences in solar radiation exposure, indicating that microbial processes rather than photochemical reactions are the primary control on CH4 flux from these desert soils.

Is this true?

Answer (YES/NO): NO